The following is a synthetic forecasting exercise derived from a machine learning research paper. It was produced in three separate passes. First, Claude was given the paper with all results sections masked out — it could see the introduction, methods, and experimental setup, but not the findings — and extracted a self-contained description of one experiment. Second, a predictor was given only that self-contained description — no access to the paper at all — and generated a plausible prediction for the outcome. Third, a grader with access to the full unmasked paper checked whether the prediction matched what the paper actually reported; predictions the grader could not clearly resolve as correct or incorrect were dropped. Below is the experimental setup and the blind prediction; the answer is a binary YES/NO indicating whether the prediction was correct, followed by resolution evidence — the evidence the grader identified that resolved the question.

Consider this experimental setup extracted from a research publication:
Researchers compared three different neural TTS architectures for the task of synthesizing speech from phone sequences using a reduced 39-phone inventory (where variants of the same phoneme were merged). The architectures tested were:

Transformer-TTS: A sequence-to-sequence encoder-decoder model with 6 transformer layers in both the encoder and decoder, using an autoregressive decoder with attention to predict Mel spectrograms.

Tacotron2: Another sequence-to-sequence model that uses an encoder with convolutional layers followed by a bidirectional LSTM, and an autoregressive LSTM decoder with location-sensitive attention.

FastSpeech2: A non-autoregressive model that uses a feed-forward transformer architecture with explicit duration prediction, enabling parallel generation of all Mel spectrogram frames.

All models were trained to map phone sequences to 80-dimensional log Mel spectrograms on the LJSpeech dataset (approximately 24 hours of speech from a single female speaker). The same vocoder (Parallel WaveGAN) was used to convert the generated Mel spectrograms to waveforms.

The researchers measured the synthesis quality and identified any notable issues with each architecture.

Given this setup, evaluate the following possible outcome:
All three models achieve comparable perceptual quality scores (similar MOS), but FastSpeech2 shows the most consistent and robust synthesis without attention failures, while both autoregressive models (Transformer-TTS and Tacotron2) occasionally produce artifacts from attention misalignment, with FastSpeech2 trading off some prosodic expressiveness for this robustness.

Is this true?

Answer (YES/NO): NO